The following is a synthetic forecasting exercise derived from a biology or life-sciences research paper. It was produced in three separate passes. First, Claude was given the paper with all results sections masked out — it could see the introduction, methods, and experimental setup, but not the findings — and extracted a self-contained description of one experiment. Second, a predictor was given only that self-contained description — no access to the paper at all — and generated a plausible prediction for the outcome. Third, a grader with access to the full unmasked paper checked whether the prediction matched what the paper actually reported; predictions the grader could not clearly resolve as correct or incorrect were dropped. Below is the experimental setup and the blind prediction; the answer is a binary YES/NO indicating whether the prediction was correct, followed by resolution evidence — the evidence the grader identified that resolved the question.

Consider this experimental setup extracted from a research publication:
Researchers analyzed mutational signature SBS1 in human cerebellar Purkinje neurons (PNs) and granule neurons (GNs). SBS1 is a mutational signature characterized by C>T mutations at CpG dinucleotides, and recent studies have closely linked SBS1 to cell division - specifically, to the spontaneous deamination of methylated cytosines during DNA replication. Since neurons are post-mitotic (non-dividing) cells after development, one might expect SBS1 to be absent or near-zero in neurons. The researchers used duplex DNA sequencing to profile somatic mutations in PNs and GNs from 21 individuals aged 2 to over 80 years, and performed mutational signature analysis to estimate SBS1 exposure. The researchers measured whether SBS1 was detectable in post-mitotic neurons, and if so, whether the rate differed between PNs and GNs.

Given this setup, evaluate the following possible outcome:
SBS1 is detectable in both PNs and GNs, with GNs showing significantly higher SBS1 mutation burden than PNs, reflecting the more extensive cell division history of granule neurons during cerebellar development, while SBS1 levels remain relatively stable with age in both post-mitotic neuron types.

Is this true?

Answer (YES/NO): NO